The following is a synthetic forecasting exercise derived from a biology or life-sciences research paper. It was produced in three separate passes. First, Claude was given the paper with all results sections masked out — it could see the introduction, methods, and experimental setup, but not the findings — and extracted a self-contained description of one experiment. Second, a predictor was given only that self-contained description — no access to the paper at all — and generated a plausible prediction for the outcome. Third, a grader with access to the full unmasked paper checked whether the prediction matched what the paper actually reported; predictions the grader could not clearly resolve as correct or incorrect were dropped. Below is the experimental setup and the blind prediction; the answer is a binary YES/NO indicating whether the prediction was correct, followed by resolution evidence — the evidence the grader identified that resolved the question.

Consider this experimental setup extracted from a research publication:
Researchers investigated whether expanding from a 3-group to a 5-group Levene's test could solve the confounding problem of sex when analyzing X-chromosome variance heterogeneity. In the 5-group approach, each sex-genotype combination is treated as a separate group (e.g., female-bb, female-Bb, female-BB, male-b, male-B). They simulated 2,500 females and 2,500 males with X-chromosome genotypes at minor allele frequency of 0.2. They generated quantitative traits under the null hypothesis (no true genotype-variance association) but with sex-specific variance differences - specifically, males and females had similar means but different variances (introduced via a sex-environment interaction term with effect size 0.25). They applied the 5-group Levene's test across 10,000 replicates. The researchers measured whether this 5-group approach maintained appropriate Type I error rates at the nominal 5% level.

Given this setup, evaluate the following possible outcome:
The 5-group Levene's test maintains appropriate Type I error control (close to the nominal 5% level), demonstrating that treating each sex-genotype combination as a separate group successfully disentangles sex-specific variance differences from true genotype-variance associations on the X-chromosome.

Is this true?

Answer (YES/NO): NO